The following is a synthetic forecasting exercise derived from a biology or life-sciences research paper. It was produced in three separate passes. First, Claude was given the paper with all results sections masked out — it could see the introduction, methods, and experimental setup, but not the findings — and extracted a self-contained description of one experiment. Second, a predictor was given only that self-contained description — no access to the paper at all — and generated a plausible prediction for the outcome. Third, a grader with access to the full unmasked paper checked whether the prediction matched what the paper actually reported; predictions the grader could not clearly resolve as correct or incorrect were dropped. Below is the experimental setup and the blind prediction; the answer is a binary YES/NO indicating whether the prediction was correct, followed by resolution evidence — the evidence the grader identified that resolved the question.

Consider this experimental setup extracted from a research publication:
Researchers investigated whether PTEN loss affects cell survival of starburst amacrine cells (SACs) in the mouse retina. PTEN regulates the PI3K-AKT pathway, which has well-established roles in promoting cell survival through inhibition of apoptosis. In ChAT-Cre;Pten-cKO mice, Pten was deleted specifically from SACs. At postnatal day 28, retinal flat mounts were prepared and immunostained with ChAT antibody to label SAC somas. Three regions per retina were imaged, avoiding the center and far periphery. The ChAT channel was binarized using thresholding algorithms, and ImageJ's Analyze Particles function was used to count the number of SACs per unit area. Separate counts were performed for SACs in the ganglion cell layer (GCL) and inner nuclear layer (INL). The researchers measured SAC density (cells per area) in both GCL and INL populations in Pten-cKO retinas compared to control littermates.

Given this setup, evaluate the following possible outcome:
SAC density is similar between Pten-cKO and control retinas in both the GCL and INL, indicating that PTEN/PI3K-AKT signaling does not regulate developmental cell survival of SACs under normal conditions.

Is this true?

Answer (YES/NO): YES